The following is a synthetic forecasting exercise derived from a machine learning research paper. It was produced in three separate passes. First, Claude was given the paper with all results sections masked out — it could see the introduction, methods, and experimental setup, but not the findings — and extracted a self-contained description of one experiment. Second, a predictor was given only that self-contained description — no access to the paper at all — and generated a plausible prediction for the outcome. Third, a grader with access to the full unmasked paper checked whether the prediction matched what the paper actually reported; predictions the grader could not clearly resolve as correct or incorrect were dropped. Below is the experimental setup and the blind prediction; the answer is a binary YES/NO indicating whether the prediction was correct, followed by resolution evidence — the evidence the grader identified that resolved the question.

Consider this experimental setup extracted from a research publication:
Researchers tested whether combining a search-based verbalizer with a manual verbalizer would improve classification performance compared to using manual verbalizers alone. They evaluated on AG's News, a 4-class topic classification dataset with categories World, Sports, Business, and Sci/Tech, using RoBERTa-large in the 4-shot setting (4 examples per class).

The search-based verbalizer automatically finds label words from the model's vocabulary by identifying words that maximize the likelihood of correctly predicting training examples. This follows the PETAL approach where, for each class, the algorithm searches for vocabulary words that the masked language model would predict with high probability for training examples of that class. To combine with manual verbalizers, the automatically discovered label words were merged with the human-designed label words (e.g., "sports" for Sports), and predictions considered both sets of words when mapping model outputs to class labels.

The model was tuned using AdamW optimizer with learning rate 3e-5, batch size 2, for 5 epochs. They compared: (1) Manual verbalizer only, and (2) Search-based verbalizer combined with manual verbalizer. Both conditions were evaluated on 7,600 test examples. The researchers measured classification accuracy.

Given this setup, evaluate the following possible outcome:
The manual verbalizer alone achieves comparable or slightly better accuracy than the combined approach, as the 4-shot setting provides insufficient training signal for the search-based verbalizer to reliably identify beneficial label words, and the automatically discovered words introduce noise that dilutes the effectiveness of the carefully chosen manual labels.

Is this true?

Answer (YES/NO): YES